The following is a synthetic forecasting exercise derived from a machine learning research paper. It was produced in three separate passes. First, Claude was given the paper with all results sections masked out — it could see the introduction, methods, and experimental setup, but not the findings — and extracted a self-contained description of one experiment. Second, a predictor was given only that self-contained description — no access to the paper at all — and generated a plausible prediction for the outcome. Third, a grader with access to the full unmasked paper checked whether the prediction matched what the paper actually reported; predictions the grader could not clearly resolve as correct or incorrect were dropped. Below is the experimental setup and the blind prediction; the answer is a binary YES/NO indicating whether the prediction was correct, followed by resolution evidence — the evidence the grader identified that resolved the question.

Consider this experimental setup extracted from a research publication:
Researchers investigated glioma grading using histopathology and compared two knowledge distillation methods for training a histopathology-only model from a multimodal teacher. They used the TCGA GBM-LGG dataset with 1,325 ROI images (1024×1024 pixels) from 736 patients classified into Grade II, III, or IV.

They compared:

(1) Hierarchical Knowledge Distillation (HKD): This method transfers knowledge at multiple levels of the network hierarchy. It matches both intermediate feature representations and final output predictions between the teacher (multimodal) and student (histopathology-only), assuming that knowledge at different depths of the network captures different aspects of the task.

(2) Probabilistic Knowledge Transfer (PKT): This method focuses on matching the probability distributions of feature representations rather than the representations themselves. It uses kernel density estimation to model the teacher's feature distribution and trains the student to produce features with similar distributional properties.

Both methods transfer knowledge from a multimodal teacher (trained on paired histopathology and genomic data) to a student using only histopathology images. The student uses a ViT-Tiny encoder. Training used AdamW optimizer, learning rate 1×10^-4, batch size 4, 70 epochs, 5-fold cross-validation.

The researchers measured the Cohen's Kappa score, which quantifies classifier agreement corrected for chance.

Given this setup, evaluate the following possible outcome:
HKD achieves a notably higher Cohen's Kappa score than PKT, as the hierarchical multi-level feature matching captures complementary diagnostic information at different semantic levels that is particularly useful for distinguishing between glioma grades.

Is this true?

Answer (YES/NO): NO